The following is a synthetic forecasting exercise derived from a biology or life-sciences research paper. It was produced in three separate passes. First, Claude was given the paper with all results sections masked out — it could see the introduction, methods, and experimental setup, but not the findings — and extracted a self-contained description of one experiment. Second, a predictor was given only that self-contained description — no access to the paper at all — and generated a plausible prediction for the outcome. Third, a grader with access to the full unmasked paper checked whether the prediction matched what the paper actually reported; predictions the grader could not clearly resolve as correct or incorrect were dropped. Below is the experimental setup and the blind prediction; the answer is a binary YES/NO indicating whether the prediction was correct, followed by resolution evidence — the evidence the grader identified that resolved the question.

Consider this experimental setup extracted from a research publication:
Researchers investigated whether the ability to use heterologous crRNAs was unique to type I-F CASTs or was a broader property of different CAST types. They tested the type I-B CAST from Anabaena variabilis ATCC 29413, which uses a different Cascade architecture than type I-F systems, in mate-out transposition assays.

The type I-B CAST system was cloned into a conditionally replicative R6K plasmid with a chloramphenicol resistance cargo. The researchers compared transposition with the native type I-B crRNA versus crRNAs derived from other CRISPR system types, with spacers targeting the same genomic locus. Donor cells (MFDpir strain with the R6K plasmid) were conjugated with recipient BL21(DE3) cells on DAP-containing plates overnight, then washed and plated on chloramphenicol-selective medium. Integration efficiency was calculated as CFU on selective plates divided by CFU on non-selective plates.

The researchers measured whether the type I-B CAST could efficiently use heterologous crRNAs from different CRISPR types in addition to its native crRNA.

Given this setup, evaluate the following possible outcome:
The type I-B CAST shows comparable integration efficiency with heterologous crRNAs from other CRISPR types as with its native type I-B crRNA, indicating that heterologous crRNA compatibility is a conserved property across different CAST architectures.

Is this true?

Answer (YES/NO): NO